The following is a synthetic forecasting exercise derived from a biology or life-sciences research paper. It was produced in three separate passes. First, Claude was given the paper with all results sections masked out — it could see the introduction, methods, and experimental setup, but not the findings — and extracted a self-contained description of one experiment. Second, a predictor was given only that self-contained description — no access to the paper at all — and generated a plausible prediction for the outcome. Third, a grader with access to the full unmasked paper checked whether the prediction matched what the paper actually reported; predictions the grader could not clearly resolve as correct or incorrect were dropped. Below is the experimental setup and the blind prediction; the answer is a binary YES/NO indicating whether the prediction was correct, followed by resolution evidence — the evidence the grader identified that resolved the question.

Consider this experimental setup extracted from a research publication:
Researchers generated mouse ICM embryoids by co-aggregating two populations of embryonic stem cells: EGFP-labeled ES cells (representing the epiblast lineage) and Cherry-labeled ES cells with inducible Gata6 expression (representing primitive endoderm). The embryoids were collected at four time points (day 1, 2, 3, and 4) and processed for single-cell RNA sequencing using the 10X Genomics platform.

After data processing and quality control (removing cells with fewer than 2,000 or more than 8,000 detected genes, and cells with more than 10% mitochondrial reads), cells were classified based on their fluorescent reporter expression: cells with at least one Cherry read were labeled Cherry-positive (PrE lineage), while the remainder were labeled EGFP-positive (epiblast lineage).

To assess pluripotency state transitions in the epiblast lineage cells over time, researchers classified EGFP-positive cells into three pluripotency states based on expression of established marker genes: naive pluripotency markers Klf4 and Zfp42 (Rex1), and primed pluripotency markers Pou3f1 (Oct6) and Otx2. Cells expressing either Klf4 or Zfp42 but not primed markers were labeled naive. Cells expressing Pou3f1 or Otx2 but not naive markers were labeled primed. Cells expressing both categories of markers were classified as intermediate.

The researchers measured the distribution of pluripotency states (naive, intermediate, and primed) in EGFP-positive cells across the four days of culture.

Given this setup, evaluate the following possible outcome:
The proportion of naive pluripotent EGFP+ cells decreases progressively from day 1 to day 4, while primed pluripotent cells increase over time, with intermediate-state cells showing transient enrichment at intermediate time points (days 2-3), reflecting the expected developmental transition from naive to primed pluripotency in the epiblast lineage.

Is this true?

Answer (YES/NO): NO